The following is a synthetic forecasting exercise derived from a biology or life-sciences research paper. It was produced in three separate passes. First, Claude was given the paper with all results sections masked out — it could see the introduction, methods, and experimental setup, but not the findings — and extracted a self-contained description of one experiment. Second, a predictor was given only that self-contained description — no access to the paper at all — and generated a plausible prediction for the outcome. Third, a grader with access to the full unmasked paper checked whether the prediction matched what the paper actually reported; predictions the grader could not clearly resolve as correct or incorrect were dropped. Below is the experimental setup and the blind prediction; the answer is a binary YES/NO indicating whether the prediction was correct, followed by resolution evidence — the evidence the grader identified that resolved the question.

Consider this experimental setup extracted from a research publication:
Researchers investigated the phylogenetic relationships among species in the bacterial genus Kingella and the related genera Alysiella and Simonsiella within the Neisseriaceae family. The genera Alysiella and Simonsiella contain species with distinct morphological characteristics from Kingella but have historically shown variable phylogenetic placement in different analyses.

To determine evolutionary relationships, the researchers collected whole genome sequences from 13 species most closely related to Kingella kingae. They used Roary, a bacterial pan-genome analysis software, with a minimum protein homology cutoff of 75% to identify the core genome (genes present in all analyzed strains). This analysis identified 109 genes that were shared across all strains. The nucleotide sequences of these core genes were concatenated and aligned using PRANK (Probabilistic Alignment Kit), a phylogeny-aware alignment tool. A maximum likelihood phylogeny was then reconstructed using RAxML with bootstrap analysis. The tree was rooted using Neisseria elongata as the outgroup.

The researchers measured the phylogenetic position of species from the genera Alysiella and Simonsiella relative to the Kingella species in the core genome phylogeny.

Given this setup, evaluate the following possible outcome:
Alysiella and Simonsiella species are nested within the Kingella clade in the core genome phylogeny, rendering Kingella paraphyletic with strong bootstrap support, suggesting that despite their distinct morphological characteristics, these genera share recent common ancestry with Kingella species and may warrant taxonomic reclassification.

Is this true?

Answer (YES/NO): YES